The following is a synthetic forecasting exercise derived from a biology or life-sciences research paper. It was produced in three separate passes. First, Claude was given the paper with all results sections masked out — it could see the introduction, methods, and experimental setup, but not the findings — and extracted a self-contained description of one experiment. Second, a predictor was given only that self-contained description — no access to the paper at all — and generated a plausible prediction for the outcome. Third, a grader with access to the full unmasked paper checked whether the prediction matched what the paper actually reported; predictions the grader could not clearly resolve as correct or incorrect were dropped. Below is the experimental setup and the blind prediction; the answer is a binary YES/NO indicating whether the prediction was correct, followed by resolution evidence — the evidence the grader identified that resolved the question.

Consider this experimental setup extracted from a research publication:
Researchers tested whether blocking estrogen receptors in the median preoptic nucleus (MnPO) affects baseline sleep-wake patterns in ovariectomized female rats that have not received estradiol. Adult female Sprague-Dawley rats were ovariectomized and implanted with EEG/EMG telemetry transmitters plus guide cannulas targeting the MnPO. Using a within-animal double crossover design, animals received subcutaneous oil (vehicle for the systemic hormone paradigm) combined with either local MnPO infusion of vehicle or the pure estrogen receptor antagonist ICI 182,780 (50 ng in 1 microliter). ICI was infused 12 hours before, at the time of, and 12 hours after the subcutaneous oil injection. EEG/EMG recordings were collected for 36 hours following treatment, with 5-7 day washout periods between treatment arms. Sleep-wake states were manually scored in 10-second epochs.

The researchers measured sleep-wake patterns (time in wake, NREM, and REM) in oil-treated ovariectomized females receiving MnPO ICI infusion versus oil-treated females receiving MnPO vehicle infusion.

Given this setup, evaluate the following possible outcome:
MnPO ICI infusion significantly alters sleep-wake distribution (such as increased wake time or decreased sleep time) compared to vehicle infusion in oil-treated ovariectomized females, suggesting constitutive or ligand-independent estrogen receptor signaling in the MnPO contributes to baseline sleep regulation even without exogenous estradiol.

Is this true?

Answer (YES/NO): NO